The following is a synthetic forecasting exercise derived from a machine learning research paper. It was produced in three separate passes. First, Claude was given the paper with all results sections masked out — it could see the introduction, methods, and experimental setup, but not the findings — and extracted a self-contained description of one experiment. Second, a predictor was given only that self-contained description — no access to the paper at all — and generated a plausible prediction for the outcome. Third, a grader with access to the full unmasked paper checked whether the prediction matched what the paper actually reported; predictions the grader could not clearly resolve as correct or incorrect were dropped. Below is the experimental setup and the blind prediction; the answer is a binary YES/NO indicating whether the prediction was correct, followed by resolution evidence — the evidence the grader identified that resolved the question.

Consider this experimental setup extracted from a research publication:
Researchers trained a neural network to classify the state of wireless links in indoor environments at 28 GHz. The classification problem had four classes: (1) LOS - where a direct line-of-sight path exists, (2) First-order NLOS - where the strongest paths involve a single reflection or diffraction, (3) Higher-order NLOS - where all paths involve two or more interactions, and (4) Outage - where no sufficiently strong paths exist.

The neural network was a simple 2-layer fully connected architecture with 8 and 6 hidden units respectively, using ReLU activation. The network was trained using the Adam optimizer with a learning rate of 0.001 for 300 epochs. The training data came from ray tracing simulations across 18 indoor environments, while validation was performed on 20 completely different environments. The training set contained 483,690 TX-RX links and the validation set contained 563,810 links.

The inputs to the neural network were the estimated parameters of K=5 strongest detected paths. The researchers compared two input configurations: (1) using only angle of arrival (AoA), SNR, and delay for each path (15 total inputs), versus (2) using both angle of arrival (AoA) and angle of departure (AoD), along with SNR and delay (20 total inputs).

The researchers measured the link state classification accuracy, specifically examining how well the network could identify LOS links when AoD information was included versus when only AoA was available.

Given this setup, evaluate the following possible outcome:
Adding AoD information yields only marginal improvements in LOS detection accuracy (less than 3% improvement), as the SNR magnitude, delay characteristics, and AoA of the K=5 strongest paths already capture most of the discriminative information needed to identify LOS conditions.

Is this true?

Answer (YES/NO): NO